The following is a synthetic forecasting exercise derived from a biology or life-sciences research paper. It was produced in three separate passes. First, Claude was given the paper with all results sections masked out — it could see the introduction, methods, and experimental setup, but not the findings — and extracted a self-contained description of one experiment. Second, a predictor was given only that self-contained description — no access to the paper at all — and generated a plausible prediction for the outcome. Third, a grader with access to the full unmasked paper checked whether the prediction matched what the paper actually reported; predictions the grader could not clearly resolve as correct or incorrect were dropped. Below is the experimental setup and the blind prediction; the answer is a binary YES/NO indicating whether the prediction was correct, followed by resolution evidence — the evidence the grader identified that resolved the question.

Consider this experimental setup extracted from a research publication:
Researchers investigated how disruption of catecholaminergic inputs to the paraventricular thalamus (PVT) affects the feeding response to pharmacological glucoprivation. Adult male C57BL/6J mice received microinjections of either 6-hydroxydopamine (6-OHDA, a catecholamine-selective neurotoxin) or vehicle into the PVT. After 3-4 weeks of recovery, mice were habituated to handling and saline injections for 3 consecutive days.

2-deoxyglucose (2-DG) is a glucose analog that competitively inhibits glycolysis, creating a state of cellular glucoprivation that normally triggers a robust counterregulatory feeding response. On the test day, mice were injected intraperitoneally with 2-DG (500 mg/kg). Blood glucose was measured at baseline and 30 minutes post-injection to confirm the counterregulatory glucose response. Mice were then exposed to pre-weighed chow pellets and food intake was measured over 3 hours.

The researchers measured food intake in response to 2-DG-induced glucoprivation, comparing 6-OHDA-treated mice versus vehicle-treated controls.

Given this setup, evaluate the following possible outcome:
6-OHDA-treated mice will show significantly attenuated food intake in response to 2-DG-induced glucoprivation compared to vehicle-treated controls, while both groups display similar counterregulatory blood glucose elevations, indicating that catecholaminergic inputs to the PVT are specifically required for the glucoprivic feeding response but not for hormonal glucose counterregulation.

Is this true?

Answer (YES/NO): NO